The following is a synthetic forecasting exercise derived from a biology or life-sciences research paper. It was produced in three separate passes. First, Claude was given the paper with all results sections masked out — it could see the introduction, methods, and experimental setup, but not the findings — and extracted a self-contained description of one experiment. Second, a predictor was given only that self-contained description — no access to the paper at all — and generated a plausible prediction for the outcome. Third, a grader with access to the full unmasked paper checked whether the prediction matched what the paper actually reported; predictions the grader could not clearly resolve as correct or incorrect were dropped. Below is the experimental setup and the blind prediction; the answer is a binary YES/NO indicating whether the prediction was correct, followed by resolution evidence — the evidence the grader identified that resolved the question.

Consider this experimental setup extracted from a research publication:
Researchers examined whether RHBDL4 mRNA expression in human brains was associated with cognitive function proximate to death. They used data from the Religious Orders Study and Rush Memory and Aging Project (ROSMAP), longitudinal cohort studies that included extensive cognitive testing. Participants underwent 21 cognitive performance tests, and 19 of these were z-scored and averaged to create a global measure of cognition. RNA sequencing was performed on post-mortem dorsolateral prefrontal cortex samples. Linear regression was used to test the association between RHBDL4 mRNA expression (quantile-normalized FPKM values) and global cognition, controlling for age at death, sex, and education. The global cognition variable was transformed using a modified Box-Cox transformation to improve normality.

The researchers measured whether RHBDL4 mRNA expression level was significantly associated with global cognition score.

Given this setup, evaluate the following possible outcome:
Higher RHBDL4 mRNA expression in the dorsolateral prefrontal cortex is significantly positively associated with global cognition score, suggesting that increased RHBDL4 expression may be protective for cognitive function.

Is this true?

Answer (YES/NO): NO